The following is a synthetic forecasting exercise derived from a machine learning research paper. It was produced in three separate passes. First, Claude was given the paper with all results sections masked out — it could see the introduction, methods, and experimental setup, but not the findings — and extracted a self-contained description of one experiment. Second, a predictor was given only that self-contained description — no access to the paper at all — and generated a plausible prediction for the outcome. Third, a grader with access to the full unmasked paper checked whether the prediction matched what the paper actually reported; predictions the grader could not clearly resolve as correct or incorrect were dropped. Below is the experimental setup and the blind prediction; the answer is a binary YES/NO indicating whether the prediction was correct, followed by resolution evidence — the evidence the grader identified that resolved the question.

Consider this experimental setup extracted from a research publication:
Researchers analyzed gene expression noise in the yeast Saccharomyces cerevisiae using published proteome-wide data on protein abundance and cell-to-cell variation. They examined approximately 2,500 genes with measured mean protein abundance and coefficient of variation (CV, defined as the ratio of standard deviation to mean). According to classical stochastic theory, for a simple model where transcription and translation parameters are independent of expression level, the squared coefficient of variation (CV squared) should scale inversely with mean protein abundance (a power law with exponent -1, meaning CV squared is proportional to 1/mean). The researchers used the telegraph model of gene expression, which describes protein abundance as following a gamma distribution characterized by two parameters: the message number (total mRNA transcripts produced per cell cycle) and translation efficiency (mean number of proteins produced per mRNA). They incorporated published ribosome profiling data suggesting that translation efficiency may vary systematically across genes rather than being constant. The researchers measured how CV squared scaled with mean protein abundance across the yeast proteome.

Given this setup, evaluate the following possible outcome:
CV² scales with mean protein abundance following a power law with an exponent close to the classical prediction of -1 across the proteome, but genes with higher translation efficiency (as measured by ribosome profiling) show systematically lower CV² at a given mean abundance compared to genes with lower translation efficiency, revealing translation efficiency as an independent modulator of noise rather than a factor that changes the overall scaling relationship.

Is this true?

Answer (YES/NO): NO